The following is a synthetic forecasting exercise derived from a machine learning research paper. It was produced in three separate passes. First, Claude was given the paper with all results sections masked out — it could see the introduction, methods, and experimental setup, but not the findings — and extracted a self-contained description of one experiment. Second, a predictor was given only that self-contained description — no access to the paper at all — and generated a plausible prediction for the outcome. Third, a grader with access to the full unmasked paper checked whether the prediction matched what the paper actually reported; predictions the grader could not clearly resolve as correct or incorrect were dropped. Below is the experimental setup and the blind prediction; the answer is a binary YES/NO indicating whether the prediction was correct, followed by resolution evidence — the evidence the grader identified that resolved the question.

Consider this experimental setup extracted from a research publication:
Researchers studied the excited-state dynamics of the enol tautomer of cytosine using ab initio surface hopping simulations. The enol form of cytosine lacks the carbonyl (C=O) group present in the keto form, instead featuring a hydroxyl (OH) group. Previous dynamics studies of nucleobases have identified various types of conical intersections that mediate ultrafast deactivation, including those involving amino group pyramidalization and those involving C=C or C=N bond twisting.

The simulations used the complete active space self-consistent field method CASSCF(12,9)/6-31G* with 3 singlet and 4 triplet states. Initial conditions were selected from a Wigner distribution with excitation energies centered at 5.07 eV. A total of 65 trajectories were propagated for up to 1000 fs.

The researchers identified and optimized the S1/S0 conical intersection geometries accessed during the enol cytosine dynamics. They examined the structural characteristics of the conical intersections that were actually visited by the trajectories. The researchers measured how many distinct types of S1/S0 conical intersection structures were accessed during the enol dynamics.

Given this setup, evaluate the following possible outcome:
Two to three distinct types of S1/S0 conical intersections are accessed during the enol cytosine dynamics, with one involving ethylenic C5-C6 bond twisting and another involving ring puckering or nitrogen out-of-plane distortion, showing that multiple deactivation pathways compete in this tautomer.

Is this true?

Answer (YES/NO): NO